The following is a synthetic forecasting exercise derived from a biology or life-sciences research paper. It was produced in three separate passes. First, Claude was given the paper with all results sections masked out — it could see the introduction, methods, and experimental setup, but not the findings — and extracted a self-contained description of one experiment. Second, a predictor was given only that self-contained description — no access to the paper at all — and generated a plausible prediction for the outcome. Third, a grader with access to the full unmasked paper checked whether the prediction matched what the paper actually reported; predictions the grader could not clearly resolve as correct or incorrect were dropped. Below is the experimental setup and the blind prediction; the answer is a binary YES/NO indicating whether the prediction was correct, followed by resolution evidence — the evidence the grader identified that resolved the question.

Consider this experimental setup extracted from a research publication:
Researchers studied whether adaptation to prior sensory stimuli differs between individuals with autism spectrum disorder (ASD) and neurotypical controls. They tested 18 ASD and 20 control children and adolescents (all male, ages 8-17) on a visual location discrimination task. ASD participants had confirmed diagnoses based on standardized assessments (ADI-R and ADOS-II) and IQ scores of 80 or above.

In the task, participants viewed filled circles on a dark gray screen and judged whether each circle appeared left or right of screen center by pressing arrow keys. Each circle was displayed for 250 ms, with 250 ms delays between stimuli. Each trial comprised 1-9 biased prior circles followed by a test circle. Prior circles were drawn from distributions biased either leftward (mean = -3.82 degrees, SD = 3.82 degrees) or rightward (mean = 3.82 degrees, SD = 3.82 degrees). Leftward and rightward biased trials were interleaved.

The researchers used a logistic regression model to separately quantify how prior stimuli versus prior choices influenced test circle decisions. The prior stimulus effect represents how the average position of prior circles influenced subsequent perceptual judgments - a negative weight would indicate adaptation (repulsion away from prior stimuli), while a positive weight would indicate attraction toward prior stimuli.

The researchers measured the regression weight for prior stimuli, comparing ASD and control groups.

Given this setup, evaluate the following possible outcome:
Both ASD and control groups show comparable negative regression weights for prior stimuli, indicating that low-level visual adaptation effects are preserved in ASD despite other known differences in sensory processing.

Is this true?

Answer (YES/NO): YES